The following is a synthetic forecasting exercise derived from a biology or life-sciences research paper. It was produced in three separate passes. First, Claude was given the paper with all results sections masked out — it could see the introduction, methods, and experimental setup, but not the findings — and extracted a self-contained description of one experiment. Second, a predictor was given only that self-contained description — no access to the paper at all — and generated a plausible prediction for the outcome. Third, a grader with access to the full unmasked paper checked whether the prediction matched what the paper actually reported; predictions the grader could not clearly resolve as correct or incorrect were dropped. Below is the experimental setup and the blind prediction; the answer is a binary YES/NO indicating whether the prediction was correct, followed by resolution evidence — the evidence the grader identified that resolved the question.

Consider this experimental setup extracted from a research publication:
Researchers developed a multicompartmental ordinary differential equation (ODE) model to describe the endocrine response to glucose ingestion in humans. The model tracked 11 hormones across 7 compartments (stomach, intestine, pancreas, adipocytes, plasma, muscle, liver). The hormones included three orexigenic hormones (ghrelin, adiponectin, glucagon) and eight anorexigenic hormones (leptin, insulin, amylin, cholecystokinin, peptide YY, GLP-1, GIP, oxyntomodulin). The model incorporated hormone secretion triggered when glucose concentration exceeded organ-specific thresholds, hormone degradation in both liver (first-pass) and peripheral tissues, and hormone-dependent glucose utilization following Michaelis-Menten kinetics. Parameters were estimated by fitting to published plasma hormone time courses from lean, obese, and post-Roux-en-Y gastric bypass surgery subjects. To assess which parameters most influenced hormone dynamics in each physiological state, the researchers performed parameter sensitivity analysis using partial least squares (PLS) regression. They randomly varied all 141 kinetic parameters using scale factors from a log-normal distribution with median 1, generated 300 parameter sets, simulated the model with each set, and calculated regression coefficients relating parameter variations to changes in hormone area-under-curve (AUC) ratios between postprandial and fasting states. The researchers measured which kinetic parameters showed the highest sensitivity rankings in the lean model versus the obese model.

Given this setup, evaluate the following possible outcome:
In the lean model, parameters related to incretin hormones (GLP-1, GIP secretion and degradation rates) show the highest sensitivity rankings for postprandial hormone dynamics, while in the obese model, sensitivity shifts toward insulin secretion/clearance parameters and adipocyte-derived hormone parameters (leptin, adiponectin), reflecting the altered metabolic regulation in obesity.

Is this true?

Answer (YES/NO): NO